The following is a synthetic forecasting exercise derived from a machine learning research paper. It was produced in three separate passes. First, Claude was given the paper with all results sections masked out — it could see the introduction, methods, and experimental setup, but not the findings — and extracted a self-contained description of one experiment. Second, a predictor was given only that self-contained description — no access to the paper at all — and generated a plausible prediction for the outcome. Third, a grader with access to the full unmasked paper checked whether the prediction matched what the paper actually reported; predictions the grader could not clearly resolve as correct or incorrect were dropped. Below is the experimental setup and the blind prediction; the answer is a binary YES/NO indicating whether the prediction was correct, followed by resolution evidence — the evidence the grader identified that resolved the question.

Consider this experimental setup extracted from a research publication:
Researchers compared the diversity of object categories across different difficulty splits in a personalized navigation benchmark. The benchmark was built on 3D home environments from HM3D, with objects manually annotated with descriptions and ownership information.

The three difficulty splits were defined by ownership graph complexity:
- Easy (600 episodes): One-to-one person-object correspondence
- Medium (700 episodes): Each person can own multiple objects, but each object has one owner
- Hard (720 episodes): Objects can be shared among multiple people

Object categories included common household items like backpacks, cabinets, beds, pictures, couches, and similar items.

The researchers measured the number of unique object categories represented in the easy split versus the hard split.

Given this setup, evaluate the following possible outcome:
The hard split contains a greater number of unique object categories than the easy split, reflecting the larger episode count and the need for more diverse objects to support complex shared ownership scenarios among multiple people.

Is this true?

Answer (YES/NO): YES